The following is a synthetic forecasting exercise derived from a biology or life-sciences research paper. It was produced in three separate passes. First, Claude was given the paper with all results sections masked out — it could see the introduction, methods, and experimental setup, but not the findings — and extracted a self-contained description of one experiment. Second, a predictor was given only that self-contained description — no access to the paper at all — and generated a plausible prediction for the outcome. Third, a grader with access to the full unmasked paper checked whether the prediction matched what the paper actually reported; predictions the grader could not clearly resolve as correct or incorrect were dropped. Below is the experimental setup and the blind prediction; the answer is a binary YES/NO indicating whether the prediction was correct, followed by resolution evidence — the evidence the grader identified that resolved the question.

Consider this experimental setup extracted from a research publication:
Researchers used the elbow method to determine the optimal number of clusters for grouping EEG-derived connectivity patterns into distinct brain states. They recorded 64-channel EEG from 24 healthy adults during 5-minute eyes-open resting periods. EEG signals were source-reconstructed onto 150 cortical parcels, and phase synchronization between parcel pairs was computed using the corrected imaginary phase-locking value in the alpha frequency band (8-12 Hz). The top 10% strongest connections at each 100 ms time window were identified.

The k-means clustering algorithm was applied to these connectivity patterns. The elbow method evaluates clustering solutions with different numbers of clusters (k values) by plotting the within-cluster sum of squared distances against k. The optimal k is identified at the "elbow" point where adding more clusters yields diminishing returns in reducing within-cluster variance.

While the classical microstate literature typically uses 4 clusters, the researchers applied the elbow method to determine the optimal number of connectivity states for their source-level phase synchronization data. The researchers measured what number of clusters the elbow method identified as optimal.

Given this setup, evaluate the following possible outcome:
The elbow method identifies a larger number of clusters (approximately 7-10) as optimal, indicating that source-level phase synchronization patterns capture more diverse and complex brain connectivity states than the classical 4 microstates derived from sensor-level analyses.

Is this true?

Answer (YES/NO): YES